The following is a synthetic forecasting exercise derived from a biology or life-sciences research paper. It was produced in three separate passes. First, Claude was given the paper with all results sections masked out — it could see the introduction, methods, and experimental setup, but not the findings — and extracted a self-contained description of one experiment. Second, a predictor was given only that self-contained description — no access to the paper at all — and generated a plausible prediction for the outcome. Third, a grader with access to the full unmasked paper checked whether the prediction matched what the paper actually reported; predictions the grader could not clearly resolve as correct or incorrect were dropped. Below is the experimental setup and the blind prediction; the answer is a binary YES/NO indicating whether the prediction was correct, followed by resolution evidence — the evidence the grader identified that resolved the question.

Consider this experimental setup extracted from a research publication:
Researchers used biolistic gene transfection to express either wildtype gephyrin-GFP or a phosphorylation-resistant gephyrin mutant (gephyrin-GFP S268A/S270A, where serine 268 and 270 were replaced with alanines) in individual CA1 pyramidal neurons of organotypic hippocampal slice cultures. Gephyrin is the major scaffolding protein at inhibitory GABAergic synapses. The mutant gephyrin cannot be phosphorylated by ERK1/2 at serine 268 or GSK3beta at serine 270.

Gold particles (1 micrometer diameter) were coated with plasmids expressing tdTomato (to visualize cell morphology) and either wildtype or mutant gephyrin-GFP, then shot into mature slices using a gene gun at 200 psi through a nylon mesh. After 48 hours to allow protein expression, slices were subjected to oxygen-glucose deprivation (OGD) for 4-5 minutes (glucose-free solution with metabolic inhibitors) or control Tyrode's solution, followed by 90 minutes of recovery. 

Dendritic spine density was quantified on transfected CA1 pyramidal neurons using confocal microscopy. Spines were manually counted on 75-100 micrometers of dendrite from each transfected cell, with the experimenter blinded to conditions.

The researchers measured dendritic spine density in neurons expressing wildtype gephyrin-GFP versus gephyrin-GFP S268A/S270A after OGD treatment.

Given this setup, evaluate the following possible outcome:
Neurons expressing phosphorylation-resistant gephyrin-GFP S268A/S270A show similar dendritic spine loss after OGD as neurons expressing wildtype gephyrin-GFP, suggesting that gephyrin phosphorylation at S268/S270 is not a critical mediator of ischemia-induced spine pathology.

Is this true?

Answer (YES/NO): YES